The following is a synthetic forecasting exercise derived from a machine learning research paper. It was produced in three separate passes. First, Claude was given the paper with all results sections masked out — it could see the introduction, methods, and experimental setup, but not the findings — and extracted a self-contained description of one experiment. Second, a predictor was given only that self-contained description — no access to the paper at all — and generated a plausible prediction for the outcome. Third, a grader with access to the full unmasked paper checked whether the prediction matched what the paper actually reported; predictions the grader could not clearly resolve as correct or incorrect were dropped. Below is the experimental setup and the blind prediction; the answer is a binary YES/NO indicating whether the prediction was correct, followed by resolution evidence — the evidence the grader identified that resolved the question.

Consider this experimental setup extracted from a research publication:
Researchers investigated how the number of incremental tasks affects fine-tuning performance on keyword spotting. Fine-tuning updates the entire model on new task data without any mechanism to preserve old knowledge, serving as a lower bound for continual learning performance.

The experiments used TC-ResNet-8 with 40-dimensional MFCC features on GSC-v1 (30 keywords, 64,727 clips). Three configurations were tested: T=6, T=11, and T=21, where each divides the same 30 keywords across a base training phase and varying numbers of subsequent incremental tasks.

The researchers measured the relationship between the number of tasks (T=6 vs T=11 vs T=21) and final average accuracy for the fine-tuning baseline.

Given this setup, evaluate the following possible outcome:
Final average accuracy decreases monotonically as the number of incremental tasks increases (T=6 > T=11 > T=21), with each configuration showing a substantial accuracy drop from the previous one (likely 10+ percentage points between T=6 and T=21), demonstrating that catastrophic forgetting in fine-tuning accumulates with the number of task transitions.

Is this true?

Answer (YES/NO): YES